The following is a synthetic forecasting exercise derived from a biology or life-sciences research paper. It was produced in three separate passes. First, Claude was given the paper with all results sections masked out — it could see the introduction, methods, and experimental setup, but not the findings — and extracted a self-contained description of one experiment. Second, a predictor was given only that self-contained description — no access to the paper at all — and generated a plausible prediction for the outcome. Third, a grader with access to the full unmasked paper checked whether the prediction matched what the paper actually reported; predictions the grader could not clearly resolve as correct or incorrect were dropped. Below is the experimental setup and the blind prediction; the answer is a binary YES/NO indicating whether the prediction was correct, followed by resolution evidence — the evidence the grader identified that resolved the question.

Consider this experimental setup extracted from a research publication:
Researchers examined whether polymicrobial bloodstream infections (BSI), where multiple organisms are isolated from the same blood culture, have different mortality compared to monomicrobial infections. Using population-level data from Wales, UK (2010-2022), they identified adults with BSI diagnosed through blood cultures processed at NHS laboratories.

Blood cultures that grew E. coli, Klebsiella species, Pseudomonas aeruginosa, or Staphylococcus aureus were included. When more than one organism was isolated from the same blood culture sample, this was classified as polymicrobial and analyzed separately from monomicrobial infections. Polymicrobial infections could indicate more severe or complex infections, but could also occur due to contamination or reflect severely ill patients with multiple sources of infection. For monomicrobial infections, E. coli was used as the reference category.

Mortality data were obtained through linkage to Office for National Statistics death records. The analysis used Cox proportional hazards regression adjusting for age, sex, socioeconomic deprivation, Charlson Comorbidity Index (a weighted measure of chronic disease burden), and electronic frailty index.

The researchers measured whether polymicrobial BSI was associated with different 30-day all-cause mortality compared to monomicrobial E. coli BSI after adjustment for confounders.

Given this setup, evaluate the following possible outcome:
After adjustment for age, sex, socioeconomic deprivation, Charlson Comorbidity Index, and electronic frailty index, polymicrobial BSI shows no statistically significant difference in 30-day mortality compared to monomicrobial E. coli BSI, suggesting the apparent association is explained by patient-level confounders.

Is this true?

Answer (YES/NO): NO